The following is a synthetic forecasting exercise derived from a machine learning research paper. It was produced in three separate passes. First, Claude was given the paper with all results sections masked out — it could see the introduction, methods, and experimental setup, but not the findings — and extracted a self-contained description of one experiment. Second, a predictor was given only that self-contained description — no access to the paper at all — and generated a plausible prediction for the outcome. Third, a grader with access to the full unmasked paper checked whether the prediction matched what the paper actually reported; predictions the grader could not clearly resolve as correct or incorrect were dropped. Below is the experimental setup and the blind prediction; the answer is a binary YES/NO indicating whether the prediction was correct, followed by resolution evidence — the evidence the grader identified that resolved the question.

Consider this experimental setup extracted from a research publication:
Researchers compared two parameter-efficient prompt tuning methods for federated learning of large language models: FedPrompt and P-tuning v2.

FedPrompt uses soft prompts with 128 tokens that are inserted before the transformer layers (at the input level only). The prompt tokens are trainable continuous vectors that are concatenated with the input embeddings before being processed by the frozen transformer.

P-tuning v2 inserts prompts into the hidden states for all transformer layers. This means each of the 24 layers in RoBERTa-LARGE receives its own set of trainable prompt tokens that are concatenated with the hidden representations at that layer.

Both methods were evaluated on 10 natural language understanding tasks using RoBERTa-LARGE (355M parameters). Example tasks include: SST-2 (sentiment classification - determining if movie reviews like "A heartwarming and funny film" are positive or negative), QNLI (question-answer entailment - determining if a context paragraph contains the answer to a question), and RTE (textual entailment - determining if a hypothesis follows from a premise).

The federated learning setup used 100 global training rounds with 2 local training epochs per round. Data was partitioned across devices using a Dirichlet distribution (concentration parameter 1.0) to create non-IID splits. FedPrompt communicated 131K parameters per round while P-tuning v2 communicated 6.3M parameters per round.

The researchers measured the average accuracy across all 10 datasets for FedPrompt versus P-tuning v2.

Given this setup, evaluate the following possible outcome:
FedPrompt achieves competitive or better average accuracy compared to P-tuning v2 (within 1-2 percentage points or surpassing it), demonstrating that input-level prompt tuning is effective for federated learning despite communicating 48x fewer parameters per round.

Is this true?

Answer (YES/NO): NO